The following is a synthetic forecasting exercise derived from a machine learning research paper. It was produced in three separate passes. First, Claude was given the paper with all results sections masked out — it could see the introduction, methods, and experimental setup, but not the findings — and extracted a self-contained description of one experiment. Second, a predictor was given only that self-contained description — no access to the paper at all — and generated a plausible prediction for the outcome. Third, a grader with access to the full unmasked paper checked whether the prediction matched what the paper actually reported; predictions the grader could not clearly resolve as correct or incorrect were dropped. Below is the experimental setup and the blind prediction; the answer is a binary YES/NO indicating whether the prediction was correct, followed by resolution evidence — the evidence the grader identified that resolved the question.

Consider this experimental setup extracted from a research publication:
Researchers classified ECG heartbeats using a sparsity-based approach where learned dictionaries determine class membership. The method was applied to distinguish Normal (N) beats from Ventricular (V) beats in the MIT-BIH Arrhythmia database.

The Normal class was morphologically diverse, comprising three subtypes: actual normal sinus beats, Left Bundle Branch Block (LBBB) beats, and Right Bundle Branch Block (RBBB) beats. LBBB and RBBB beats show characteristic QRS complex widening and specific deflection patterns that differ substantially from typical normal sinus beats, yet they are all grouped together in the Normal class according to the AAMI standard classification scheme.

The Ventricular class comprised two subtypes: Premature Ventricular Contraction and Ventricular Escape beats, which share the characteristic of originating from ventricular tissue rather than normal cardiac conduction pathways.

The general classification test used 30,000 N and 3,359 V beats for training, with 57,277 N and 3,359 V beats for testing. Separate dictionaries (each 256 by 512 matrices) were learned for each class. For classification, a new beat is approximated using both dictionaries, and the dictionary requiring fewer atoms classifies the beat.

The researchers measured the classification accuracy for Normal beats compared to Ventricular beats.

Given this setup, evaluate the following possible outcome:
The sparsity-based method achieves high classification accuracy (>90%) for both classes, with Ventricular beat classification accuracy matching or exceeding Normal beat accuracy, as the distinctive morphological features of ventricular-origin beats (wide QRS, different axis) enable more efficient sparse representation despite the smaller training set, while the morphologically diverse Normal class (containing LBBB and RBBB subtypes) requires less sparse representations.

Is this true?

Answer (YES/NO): NO